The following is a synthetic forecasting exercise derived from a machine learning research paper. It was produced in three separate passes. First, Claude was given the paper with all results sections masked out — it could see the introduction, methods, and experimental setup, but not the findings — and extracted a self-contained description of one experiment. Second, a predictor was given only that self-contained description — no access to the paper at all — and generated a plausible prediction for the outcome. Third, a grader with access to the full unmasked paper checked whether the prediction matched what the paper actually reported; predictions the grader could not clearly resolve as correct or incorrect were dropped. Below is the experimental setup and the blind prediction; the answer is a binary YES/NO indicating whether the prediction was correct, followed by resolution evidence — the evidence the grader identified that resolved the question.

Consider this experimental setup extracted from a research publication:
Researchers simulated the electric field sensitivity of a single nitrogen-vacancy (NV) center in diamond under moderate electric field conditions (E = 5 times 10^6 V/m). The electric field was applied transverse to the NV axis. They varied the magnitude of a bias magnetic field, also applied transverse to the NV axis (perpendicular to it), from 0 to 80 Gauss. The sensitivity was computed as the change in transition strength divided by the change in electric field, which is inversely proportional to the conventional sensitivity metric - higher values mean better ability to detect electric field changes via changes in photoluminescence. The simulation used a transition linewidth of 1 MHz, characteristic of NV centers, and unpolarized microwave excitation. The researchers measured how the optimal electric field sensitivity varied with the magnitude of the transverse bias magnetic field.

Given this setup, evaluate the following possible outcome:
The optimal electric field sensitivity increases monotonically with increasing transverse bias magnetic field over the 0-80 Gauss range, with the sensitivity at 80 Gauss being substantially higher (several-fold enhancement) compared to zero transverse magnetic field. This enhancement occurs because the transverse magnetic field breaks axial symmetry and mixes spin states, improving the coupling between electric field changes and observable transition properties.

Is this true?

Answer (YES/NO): NO